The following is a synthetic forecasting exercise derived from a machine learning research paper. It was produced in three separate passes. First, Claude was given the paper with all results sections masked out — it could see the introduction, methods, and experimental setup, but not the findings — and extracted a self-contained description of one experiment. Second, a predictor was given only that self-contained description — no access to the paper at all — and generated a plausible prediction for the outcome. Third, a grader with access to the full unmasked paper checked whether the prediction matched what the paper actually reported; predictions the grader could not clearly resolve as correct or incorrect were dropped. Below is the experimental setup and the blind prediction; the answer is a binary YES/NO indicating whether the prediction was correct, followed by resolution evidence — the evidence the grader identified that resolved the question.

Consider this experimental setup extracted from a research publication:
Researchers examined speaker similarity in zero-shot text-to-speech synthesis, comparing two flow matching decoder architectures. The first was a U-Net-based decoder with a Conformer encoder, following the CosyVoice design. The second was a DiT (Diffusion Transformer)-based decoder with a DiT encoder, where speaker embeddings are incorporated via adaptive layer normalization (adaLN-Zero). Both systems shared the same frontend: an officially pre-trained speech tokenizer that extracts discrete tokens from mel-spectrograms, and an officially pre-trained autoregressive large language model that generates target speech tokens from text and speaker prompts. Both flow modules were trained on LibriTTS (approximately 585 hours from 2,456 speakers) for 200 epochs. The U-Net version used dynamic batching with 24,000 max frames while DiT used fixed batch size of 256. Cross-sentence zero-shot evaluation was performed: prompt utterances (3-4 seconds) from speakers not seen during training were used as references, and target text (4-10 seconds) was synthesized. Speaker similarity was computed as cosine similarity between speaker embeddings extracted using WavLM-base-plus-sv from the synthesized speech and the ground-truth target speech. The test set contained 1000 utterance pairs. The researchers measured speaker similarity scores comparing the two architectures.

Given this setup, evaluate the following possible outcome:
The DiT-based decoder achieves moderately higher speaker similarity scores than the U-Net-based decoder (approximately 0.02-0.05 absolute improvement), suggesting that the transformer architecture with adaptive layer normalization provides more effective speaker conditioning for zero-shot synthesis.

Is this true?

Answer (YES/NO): NO